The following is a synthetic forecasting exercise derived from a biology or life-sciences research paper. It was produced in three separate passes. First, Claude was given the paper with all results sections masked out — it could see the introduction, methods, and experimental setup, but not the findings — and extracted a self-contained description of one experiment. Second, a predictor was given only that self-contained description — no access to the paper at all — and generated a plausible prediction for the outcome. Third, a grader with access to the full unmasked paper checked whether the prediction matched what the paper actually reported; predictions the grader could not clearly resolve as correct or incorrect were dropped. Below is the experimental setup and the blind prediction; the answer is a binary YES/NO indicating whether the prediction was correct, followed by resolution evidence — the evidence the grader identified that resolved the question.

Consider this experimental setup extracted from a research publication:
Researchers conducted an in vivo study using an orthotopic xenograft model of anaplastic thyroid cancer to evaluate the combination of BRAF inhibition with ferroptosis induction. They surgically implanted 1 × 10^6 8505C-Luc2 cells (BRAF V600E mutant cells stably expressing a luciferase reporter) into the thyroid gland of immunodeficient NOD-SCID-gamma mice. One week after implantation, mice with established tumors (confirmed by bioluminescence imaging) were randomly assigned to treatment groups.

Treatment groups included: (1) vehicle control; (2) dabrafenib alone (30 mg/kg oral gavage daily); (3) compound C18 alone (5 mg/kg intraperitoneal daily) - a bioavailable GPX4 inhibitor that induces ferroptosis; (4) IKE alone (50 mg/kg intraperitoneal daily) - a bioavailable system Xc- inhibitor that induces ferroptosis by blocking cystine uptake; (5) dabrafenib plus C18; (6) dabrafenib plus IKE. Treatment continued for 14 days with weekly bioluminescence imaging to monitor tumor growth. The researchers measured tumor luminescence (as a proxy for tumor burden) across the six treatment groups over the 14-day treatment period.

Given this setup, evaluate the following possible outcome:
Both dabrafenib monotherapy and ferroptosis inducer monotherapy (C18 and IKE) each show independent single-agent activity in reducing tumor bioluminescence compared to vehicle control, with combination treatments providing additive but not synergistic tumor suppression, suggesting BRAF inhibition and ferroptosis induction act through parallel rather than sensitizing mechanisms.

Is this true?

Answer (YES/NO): NO